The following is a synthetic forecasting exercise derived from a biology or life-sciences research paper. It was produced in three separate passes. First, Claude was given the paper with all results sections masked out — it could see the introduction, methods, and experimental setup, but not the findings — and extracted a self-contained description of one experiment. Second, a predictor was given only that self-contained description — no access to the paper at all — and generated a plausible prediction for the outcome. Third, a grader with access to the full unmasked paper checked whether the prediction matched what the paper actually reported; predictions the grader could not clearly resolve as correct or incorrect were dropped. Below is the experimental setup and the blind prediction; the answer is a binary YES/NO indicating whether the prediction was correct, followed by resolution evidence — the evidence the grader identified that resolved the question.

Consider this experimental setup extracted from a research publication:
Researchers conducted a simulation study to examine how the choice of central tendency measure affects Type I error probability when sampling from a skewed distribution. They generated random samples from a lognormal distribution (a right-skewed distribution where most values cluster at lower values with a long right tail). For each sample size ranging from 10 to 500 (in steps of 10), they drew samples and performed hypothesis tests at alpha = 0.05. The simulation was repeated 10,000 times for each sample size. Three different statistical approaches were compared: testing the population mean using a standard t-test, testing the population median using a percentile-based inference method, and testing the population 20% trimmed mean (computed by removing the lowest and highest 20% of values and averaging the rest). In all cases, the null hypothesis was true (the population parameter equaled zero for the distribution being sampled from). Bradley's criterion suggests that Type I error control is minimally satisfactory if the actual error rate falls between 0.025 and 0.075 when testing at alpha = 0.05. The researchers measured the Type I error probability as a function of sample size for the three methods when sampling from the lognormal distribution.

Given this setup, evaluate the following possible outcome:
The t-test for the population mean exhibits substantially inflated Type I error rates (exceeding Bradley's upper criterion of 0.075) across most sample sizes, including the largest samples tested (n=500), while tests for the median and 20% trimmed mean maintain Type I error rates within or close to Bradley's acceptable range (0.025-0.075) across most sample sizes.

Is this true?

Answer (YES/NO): NO